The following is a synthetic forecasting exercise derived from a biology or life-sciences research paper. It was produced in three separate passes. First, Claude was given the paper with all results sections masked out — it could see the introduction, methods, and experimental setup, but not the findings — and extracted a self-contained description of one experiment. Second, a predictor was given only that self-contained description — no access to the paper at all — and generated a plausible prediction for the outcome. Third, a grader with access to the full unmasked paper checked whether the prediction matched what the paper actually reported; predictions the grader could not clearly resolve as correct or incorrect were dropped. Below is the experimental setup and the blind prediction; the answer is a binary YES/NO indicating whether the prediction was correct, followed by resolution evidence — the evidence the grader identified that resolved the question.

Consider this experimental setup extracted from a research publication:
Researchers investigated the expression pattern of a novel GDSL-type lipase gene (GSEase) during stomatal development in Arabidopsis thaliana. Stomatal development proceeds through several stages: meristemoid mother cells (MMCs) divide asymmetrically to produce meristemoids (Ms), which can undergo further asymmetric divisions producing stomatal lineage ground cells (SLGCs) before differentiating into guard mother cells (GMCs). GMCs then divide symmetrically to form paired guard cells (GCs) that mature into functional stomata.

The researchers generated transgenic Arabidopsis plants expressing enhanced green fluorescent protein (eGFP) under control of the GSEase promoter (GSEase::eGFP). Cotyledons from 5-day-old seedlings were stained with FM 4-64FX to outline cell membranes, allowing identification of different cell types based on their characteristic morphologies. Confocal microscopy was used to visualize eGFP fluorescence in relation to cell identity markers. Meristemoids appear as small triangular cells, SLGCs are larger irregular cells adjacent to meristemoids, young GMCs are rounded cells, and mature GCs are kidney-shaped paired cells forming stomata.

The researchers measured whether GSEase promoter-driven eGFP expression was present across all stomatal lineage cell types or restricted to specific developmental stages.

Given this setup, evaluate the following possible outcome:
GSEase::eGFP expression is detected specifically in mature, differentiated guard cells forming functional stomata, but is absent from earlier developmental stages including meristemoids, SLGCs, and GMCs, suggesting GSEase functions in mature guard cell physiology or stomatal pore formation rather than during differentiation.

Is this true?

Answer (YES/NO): YES